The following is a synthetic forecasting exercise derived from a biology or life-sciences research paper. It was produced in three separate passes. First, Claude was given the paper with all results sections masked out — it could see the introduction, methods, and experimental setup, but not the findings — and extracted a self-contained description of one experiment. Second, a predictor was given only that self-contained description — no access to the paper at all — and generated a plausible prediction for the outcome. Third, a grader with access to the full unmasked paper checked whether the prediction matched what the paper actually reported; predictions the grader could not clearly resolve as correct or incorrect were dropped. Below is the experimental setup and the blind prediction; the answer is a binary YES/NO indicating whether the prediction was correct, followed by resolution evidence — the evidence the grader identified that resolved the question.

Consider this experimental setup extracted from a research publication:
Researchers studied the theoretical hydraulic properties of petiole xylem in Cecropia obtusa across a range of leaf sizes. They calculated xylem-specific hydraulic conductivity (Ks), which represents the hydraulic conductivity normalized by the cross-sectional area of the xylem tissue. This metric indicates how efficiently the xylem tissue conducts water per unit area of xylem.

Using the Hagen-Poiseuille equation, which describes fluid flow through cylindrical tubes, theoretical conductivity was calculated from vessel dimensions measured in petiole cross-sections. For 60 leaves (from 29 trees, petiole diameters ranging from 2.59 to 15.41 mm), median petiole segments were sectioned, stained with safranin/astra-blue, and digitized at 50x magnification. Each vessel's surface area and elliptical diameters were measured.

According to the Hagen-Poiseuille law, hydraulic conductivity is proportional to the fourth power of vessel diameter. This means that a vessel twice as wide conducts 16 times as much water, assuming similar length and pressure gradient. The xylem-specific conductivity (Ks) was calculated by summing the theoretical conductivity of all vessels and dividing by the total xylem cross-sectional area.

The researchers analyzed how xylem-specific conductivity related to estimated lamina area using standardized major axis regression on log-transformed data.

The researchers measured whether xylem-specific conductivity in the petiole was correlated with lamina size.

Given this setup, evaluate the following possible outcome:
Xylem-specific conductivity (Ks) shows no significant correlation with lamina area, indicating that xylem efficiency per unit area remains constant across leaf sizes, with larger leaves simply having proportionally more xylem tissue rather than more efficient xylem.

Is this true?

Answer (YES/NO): NO